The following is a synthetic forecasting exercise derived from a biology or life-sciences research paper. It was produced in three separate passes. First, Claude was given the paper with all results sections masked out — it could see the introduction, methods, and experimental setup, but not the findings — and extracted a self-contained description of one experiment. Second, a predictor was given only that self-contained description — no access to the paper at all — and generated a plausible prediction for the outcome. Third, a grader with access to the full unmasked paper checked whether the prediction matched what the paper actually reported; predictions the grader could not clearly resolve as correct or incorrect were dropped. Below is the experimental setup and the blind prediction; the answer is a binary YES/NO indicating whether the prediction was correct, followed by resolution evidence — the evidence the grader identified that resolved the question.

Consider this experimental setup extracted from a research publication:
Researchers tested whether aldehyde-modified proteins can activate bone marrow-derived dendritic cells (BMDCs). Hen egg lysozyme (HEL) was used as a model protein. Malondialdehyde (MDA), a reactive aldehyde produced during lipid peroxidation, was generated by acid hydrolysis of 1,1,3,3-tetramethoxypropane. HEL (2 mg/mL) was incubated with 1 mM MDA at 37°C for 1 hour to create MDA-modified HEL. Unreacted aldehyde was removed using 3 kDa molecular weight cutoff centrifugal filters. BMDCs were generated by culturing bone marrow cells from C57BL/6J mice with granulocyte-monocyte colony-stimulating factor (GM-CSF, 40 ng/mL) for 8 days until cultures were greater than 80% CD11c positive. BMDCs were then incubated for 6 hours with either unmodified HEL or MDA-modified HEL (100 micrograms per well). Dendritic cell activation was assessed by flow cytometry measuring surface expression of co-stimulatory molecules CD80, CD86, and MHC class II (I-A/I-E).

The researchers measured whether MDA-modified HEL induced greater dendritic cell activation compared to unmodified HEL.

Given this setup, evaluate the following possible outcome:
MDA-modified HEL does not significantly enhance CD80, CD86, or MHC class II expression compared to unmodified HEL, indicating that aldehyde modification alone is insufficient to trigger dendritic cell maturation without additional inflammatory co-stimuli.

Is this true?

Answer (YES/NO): NO